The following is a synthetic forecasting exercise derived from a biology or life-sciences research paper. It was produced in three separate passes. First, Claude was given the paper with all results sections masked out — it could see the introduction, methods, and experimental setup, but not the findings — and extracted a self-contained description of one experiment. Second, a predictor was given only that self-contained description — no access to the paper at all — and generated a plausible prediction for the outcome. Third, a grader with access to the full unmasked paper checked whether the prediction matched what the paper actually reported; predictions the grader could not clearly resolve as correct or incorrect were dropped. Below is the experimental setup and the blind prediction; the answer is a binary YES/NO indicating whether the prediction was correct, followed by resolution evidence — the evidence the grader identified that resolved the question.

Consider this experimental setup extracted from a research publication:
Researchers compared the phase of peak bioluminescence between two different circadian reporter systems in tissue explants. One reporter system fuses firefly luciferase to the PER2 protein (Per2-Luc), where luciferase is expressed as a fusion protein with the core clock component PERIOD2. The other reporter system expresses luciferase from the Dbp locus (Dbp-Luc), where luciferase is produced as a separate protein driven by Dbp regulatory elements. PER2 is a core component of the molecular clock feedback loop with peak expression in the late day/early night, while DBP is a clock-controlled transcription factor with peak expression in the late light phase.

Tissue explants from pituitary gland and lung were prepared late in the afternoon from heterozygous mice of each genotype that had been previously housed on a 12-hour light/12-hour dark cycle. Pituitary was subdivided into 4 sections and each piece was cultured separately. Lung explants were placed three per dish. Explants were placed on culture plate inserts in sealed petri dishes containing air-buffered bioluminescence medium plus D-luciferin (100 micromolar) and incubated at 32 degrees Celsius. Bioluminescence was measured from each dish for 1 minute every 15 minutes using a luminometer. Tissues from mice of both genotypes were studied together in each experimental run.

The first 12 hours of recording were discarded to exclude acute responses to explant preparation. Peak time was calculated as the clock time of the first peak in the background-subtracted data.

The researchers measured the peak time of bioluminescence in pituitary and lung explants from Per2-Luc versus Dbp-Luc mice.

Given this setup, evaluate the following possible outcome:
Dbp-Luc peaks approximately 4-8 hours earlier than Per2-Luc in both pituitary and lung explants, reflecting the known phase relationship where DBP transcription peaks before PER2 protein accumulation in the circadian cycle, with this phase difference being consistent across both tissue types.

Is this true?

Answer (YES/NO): YES